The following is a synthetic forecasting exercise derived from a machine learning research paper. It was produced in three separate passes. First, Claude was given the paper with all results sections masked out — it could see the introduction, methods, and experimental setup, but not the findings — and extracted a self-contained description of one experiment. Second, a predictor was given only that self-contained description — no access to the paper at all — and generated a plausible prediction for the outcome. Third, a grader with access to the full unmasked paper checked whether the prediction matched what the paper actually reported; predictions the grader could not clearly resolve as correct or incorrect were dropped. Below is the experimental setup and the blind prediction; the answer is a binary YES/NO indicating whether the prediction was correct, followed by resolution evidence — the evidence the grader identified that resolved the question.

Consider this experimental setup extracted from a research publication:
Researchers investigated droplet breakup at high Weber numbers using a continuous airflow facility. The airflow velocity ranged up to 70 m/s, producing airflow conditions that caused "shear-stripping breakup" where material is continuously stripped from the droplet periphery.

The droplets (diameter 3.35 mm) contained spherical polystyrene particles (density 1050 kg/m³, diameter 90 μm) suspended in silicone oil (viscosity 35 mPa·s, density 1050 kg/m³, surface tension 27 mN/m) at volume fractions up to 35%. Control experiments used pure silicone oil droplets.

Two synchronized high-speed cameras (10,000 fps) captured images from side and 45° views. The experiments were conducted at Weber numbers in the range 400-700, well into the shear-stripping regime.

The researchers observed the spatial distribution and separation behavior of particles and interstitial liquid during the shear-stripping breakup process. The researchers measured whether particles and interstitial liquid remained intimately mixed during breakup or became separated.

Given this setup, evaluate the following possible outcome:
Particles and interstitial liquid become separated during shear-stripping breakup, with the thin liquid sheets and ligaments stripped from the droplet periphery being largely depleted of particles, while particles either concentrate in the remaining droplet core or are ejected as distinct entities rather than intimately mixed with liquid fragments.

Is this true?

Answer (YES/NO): YES